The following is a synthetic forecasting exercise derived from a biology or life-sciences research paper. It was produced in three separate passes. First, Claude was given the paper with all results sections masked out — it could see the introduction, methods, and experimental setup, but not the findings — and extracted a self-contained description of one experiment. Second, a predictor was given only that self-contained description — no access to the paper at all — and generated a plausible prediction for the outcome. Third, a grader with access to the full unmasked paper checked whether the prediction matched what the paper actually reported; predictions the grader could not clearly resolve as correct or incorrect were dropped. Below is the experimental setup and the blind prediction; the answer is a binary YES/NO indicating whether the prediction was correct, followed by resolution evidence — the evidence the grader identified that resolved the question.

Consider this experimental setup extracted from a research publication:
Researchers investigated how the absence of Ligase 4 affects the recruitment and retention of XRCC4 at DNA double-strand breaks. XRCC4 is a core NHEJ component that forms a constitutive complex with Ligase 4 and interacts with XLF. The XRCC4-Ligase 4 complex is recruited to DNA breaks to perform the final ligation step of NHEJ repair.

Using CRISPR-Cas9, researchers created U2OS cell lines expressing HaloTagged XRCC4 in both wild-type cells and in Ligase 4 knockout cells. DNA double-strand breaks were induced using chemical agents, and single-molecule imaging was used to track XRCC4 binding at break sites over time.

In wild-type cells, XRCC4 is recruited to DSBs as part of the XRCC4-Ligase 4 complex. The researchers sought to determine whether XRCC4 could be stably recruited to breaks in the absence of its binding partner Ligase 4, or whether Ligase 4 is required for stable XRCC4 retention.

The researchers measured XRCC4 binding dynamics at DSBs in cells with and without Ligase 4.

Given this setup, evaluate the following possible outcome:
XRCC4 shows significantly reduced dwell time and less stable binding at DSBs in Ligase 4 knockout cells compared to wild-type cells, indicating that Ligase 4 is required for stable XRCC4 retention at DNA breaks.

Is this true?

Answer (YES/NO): NO